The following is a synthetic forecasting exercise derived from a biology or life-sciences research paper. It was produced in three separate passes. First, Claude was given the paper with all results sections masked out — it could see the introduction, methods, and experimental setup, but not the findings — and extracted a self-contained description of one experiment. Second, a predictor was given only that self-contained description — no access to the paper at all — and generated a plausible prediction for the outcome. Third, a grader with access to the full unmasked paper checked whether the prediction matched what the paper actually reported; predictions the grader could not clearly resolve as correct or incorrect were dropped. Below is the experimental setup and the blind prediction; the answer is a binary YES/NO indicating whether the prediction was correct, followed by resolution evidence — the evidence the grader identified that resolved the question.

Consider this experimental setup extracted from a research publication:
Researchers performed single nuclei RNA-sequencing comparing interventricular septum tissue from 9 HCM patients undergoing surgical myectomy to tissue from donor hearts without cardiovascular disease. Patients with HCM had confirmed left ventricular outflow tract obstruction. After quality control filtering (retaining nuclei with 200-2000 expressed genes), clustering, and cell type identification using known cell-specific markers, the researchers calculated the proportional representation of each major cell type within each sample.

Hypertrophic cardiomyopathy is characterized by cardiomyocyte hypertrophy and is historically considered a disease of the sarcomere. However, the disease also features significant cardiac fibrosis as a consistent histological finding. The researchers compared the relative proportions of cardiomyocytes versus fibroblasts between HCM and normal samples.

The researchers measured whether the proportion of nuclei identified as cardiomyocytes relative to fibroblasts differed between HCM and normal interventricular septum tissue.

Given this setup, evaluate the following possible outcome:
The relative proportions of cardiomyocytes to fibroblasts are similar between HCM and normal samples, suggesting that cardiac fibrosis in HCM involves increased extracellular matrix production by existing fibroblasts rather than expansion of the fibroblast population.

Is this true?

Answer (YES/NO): YES